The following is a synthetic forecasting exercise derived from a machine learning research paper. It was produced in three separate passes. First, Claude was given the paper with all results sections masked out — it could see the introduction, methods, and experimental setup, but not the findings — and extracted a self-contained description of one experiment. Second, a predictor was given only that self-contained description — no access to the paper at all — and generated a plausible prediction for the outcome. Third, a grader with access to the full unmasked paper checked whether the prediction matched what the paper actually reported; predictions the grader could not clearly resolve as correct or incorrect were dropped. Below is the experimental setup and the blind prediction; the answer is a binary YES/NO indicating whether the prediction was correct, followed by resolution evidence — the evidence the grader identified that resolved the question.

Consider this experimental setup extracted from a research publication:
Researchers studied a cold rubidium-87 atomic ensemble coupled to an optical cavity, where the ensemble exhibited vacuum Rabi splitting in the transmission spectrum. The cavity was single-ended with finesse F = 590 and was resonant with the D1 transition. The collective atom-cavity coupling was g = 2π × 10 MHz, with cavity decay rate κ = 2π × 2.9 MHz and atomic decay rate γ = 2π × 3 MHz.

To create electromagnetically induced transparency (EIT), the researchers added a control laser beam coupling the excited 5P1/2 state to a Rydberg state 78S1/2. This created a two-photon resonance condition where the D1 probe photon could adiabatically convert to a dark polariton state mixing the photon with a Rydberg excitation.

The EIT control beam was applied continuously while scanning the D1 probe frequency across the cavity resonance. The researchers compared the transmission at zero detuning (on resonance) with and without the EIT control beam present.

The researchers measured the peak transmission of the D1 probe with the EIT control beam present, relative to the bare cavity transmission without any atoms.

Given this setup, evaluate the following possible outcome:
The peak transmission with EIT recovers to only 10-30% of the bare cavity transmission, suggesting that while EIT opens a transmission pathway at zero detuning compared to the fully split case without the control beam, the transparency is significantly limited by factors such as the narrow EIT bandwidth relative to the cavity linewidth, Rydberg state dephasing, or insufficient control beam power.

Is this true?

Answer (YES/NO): NO